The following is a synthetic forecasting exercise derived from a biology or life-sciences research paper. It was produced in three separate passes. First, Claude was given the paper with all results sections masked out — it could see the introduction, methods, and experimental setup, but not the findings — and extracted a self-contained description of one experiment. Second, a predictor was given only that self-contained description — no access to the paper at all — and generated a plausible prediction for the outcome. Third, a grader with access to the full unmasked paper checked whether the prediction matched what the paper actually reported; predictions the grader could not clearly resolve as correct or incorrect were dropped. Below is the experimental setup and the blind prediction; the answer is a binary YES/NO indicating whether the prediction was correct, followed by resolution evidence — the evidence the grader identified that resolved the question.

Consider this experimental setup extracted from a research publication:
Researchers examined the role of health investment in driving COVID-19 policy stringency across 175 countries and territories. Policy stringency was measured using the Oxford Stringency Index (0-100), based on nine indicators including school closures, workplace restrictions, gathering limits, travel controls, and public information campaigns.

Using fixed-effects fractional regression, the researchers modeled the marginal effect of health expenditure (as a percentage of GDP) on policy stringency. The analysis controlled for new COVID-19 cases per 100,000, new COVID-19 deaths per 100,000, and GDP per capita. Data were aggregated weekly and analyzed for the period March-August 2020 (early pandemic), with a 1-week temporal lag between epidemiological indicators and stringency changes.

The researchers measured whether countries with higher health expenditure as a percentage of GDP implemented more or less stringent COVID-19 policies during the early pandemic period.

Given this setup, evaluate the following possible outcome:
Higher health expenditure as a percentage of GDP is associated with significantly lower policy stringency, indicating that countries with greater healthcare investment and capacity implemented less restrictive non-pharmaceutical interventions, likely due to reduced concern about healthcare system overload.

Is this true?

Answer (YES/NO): YES